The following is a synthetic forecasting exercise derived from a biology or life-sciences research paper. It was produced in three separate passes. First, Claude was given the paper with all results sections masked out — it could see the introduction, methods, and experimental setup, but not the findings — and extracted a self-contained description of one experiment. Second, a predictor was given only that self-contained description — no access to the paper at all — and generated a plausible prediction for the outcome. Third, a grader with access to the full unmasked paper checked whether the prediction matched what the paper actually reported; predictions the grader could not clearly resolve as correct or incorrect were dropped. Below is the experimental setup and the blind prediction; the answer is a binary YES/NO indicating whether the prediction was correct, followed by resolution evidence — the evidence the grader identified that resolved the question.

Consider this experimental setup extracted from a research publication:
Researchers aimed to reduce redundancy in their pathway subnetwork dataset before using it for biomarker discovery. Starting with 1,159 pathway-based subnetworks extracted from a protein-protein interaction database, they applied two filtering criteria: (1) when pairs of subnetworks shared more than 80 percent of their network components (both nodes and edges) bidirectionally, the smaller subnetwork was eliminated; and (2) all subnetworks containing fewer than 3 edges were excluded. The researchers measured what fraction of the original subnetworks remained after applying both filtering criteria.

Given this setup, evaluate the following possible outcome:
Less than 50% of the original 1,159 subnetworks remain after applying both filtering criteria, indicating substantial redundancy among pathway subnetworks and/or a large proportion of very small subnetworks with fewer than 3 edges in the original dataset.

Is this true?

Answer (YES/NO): YES